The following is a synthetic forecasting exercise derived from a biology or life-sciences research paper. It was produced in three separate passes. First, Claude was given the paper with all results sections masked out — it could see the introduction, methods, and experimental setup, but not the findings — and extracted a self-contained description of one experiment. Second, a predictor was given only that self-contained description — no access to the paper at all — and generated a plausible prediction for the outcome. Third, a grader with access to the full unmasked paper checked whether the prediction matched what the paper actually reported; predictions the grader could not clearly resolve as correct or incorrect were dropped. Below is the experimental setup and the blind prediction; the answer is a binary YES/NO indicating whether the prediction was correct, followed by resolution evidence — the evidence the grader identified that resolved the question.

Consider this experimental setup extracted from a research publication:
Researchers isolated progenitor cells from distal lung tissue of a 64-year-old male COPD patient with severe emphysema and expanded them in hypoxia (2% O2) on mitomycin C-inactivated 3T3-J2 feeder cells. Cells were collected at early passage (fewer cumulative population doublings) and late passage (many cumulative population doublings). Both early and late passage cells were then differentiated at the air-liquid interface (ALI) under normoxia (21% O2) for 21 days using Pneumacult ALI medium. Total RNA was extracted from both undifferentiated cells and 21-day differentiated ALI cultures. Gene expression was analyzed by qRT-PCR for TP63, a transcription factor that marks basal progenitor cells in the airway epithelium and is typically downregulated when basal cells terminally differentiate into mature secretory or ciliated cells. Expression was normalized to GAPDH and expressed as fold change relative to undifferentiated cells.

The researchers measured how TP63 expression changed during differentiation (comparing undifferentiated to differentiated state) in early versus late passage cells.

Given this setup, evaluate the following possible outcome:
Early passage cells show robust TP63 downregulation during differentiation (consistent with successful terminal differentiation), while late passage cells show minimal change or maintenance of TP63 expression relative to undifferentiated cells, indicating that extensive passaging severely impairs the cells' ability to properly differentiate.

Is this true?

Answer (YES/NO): NO